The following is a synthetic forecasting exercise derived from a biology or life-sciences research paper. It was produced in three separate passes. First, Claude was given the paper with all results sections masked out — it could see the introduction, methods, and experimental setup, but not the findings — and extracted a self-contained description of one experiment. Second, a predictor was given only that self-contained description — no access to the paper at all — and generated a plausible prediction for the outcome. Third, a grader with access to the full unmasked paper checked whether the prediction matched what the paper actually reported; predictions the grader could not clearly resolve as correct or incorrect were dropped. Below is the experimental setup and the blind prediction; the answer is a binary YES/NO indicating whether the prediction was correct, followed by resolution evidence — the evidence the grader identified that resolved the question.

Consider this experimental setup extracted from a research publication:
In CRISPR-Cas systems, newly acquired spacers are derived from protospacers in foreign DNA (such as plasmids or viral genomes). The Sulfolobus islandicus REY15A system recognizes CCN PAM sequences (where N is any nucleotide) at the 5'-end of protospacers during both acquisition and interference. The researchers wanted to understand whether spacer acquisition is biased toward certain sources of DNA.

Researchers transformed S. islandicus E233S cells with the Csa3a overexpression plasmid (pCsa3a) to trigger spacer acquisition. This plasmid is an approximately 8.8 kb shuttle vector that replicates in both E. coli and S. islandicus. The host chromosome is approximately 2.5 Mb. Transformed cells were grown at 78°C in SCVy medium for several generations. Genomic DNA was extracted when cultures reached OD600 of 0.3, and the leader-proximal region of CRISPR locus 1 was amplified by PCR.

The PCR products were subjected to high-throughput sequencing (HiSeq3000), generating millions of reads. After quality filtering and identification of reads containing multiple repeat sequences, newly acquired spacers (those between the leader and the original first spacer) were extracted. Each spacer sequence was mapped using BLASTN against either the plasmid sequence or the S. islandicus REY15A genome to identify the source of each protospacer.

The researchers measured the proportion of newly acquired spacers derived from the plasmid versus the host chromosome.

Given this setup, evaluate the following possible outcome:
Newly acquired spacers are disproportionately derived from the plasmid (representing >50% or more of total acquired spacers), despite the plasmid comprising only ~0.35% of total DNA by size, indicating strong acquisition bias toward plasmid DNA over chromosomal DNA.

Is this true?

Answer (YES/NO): YES